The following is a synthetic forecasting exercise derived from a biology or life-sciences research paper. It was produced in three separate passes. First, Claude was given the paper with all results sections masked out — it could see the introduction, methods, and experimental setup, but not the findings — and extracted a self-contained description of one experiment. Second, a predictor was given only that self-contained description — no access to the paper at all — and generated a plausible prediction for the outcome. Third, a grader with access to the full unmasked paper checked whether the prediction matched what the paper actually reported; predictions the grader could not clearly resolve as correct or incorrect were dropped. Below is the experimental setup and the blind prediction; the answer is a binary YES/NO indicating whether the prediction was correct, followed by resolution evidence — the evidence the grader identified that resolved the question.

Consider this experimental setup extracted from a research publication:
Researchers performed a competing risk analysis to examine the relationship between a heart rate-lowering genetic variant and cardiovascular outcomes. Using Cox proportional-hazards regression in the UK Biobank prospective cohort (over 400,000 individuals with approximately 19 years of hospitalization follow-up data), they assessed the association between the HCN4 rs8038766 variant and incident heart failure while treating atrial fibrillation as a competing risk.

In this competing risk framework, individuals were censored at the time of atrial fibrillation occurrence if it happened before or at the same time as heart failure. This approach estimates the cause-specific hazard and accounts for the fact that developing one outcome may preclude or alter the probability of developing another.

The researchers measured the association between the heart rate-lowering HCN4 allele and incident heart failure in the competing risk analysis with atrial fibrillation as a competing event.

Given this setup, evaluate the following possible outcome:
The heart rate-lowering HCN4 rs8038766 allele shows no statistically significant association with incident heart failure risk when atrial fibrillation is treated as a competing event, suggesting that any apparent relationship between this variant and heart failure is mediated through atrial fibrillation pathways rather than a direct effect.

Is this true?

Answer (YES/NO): NO